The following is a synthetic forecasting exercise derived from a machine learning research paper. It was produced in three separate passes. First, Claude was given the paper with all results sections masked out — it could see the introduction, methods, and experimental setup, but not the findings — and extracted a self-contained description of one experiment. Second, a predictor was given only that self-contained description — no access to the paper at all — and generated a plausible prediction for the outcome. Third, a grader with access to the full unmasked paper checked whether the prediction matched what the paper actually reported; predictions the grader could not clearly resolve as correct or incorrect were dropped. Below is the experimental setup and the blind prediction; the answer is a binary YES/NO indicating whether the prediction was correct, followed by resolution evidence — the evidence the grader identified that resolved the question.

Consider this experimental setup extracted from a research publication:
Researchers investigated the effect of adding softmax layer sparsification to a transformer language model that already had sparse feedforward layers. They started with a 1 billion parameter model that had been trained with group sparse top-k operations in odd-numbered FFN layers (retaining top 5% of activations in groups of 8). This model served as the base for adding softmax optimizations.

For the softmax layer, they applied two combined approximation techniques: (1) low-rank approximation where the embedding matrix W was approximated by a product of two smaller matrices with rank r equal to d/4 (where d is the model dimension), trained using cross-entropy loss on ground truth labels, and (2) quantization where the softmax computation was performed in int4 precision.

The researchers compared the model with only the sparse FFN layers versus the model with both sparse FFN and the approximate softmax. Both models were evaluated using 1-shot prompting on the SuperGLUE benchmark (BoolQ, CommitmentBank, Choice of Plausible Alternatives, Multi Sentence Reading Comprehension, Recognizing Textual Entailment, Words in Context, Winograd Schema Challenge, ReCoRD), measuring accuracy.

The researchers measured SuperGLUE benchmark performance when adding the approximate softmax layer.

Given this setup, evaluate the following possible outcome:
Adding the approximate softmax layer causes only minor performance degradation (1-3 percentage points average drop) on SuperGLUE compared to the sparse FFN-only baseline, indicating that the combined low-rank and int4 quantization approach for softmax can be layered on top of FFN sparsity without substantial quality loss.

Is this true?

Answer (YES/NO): NO